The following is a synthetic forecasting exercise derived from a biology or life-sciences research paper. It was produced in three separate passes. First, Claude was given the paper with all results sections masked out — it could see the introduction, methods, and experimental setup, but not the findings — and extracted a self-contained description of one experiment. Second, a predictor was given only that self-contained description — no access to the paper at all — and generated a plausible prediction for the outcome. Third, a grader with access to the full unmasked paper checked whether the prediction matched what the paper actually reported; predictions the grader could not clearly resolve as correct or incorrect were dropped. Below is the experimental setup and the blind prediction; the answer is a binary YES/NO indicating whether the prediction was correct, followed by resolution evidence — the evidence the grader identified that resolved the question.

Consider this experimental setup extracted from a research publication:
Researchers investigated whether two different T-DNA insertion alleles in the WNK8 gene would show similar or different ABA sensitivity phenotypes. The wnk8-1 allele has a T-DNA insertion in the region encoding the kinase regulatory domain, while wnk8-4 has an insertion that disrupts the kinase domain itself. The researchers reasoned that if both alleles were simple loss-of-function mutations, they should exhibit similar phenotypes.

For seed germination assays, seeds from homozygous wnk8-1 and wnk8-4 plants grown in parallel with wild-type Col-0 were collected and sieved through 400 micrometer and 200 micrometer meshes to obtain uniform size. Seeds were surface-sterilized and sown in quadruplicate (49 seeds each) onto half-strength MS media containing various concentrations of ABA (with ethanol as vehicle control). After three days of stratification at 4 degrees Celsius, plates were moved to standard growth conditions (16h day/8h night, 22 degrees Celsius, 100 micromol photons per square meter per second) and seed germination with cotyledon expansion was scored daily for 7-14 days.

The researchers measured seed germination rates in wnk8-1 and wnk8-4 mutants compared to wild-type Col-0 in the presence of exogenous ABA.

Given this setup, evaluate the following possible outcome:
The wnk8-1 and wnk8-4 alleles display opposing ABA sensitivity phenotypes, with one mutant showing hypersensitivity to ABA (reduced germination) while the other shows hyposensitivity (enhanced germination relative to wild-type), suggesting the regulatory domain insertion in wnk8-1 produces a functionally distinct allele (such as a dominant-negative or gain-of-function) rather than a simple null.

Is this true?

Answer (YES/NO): NO